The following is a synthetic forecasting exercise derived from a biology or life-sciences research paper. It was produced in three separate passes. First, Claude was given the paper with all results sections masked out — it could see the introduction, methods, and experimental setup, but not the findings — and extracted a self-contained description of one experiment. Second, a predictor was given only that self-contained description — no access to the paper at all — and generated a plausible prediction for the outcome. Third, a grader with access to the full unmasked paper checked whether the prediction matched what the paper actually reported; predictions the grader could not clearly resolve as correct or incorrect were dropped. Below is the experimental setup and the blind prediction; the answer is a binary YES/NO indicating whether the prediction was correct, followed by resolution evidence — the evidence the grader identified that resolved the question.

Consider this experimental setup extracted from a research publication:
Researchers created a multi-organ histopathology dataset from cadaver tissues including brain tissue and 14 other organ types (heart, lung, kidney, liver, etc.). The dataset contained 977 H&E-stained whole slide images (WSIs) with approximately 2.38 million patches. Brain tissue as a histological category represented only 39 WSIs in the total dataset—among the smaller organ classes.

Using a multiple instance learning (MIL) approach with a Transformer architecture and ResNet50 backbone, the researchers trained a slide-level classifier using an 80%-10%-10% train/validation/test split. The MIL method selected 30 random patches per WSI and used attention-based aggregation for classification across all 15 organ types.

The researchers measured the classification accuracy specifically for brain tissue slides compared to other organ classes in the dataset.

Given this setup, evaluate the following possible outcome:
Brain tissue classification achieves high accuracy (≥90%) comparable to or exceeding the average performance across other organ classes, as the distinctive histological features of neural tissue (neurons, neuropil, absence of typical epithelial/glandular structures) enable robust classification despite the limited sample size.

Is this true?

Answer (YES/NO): YES